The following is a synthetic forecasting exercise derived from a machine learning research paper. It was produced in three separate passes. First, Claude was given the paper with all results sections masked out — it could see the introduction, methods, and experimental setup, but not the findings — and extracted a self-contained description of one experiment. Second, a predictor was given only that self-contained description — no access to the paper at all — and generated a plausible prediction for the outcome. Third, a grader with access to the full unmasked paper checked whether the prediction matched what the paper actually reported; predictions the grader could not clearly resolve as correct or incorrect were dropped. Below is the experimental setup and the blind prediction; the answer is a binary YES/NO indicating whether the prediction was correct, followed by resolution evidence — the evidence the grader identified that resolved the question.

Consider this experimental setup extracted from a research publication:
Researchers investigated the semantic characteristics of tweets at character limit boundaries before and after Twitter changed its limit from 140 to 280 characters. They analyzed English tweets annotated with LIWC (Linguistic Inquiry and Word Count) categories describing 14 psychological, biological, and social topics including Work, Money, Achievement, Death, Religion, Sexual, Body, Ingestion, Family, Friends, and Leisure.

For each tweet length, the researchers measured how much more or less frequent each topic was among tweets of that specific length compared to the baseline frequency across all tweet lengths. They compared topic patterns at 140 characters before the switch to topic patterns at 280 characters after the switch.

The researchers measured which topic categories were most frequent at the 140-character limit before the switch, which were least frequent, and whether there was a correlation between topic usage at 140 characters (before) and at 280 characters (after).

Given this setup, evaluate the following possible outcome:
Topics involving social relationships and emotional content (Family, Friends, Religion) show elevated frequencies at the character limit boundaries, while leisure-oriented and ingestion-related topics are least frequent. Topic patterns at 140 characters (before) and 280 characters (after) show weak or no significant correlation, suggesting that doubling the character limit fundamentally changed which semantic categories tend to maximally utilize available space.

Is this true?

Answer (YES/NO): NO